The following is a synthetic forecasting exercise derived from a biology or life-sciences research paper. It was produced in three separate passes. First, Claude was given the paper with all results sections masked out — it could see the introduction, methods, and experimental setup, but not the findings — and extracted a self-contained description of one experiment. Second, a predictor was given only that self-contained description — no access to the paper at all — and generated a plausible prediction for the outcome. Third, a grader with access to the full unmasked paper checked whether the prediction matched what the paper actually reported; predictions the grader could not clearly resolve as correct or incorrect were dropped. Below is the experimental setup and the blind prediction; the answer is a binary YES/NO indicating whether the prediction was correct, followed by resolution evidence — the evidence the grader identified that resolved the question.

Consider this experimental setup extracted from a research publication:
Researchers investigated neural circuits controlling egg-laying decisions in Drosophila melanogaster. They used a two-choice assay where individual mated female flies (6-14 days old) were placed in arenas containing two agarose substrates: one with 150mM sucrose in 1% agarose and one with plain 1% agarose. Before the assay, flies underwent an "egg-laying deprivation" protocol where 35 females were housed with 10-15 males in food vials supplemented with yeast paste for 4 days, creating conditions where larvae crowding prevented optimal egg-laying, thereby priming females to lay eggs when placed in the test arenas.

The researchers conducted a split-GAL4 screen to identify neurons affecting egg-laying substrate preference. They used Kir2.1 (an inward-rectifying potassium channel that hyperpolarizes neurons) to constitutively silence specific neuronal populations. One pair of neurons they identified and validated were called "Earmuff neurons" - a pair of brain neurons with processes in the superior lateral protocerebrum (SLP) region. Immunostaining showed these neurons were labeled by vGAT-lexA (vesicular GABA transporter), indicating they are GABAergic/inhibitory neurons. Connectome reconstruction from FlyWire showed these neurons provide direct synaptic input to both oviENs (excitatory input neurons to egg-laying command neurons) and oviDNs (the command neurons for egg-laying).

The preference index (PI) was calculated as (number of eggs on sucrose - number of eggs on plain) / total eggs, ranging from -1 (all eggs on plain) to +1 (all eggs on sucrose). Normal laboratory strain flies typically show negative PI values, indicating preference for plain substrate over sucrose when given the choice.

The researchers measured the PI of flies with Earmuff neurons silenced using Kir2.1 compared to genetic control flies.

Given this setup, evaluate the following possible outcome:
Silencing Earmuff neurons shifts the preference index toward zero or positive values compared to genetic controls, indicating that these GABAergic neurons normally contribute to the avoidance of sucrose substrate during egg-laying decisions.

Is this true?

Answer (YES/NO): YES